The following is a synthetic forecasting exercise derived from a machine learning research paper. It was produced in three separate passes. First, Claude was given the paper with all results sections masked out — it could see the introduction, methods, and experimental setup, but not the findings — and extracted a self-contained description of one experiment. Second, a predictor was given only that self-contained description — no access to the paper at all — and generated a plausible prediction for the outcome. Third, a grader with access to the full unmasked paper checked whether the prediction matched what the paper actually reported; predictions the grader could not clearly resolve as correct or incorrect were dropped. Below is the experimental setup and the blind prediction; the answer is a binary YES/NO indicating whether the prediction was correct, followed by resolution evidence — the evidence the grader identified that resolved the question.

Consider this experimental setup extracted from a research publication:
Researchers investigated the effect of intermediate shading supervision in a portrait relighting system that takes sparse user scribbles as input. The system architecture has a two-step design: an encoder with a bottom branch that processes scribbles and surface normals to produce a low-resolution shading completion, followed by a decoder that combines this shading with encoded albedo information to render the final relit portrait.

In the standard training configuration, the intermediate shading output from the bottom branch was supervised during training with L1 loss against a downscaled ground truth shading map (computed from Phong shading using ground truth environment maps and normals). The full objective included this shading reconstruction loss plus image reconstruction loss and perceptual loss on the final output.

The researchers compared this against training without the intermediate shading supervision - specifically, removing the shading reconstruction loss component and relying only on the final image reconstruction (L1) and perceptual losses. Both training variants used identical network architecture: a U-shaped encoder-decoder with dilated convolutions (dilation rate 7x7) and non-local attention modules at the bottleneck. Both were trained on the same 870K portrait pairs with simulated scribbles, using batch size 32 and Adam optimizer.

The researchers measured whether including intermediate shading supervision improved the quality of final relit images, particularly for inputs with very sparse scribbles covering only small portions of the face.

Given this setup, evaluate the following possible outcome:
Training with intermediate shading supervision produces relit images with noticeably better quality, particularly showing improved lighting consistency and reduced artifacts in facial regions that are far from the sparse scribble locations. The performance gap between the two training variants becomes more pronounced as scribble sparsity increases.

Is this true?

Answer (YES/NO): NO